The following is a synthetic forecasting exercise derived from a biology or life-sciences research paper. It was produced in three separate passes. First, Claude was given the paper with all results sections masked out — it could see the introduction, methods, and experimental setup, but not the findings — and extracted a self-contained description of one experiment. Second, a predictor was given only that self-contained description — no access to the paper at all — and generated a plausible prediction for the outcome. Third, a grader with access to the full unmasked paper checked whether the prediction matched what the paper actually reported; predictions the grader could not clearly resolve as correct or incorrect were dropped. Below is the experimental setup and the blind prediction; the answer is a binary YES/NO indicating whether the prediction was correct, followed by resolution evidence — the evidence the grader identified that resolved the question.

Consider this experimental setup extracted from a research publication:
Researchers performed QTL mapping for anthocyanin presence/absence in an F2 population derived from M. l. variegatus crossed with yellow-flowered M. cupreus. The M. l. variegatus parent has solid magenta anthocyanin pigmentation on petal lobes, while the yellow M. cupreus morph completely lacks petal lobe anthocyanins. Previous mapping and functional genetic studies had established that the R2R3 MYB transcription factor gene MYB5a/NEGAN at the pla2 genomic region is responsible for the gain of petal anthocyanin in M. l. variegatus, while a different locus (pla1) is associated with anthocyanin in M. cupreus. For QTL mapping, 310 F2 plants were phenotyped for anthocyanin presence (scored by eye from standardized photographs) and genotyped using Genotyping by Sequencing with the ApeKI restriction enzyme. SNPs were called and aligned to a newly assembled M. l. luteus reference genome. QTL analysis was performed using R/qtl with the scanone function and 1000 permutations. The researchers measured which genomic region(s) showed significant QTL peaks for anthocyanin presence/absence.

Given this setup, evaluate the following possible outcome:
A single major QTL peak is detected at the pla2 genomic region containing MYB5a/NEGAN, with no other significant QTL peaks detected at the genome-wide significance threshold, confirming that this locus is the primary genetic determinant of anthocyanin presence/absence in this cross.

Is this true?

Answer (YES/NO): NO